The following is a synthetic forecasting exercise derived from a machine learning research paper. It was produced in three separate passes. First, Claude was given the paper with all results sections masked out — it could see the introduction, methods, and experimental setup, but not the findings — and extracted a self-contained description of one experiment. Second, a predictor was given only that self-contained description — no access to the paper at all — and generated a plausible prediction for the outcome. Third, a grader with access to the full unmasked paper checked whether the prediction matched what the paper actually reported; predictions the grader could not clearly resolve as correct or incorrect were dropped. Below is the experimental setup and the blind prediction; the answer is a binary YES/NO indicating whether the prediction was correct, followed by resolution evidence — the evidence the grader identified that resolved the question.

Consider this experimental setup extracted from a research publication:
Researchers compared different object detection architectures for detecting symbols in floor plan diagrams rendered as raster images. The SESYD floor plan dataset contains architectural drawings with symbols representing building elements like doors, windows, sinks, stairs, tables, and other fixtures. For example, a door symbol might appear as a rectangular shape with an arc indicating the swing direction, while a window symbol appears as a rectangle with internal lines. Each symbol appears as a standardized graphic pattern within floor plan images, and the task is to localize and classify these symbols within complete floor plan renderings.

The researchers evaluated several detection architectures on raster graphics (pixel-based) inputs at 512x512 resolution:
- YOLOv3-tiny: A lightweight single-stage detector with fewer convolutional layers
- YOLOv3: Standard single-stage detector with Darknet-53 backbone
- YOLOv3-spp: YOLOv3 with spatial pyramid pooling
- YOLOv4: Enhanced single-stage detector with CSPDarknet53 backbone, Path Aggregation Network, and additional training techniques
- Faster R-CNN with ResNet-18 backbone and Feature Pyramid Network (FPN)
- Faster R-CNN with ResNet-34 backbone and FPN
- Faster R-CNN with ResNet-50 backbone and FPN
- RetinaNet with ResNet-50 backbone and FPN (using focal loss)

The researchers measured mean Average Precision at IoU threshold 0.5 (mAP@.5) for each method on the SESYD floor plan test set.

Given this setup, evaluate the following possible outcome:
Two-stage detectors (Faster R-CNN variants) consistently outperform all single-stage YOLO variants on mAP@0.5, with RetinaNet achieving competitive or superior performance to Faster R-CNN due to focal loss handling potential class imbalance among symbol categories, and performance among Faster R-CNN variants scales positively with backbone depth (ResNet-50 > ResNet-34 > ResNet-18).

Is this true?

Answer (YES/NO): NO